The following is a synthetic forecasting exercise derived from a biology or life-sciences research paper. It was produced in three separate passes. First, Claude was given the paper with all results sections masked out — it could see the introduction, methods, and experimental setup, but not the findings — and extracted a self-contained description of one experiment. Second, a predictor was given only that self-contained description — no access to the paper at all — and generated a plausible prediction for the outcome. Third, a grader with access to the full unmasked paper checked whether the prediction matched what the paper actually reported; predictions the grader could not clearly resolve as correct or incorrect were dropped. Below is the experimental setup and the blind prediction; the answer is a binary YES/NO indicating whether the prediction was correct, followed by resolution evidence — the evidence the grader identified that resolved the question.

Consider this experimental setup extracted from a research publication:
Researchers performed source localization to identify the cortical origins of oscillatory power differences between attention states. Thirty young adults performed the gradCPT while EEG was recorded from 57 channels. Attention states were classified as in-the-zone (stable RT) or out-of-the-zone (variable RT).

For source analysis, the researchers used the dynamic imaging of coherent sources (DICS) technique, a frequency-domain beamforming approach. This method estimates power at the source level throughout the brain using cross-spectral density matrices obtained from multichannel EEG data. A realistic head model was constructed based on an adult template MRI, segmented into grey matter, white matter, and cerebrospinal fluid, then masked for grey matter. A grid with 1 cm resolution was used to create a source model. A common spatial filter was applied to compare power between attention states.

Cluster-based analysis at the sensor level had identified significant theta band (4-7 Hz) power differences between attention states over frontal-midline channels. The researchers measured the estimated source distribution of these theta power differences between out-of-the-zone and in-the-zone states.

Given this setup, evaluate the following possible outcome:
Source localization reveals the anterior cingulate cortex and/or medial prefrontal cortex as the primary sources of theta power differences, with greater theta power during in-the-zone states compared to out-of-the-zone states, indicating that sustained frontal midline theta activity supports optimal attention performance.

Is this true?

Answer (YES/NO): YES